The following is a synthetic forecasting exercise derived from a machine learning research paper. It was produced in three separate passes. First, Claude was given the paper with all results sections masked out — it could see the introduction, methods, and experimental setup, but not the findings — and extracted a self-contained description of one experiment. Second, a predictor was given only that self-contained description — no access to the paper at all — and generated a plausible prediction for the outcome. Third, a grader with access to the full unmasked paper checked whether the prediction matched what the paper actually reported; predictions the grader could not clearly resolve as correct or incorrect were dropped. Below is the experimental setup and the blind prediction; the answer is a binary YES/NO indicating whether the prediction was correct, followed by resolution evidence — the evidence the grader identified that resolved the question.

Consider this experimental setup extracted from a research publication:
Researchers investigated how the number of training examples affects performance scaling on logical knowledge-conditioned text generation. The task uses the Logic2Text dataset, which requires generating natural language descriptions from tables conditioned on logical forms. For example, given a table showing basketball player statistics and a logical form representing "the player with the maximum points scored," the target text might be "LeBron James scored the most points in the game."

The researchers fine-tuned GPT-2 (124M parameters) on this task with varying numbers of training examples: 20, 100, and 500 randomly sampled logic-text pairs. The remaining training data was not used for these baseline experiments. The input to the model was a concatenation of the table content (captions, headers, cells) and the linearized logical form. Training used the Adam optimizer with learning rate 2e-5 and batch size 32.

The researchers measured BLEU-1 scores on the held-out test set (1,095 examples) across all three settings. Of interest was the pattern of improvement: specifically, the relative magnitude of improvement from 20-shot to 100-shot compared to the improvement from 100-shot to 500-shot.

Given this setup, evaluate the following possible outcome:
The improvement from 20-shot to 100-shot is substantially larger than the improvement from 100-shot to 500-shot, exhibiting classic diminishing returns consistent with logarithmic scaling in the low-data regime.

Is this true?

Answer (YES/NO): YES